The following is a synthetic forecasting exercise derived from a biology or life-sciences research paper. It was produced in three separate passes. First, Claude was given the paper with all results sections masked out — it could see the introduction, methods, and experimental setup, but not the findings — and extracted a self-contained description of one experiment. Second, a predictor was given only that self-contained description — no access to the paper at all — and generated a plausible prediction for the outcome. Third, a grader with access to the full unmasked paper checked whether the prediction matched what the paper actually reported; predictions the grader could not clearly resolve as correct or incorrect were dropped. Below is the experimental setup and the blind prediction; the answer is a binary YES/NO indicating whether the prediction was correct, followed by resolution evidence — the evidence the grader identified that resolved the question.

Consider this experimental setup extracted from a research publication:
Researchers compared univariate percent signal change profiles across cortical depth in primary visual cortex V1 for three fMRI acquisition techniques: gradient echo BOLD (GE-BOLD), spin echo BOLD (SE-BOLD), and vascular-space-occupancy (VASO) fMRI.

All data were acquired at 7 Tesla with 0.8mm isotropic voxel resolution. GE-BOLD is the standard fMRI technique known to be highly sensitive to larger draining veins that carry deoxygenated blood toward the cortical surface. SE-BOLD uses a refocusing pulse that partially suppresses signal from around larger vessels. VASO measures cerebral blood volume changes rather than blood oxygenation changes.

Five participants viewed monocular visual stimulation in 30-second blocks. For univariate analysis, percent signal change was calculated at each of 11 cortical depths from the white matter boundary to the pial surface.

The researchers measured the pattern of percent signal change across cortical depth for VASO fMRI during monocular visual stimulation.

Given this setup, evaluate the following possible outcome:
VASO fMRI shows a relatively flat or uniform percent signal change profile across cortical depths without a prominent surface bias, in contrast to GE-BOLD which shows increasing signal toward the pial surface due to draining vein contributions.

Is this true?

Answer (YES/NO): NO